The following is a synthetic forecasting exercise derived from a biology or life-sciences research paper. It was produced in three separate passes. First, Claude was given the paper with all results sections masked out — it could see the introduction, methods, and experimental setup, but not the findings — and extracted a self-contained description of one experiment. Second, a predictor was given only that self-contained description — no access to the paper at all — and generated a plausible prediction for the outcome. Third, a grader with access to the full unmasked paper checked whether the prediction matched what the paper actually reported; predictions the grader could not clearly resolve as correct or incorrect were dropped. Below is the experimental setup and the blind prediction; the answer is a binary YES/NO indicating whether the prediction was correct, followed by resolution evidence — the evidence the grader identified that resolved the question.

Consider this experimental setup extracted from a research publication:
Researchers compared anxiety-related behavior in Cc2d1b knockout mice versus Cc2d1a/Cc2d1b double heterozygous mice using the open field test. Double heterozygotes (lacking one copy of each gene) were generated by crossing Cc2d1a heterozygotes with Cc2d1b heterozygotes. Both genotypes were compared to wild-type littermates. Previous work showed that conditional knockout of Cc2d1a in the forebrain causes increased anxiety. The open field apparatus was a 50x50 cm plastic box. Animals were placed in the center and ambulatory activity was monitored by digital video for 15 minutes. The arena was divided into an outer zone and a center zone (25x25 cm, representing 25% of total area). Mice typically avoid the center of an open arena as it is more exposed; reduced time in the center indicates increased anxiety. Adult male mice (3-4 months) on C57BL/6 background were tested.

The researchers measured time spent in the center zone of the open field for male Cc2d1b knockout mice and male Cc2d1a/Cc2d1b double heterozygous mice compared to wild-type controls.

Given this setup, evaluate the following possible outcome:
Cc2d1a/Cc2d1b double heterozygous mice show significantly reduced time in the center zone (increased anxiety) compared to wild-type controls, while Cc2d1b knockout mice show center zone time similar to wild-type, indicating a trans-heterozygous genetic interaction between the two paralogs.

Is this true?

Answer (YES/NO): YES